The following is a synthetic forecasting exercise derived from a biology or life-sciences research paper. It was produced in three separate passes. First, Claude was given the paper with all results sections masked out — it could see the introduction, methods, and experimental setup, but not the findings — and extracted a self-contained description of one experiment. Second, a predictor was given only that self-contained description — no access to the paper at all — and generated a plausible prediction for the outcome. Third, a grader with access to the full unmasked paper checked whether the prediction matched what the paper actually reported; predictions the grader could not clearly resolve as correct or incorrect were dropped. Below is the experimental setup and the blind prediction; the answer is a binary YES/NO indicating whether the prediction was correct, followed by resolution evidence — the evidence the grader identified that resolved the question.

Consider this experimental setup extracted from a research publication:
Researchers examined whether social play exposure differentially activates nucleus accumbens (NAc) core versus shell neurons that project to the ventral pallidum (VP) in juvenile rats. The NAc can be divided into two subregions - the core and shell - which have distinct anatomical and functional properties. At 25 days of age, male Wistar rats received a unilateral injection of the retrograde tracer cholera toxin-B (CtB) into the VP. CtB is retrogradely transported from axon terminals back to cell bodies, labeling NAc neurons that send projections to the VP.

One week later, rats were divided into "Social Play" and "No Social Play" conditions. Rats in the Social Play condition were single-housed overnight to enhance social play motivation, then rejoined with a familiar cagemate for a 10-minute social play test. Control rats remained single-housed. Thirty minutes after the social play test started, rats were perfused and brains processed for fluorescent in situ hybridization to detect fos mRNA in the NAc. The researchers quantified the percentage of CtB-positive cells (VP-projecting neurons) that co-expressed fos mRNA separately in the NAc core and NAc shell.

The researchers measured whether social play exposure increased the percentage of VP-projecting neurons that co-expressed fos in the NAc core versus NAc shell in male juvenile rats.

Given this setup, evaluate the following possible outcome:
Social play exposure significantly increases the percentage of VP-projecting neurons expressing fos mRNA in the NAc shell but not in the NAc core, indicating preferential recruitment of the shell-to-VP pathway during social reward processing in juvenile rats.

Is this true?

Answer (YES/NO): NO